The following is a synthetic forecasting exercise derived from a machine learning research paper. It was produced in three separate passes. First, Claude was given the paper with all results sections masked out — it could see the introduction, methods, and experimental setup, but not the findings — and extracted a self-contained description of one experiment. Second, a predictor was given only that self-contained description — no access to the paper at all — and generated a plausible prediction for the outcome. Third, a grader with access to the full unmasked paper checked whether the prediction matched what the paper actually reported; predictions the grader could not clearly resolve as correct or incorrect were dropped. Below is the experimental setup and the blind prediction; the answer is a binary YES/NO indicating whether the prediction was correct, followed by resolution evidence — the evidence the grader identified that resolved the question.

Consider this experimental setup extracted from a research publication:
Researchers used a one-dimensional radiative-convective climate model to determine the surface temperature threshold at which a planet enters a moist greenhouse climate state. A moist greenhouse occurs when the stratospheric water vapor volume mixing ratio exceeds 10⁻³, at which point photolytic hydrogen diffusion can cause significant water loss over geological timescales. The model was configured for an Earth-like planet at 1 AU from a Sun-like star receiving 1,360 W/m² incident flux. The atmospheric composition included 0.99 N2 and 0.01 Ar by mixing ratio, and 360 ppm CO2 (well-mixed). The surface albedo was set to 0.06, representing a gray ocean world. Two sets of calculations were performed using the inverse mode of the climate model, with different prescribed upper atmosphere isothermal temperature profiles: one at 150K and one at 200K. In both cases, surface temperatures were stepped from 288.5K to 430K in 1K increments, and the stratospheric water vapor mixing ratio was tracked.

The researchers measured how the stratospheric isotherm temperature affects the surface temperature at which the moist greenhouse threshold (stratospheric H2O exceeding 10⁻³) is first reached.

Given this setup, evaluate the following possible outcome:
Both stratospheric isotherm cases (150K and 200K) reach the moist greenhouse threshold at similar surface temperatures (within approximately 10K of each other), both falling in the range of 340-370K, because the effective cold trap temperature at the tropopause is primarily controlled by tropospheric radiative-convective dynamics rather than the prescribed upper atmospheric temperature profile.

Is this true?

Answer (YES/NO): NO